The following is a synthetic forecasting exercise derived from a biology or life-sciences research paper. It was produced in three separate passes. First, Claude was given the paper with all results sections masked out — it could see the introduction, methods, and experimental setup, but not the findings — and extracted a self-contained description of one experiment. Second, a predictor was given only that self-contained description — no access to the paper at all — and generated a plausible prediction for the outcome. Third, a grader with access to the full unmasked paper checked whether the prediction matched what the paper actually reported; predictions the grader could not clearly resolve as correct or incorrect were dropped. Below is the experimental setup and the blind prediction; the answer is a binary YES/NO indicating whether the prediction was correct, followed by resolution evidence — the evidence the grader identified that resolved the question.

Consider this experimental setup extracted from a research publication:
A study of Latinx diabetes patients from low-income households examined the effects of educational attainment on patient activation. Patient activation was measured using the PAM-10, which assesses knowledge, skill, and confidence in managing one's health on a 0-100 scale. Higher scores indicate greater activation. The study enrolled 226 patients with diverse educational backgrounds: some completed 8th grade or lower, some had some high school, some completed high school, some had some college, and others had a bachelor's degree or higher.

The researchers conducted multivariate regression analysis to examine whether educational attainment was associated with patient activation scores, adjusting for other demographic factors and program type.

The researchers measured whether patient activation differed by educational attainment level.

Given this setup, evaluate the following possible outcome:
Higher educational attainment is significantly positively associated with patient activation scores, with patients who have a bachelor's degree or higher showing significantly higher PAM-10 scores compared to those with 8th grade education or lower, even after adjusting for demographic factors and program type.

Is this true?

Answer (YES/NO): NO